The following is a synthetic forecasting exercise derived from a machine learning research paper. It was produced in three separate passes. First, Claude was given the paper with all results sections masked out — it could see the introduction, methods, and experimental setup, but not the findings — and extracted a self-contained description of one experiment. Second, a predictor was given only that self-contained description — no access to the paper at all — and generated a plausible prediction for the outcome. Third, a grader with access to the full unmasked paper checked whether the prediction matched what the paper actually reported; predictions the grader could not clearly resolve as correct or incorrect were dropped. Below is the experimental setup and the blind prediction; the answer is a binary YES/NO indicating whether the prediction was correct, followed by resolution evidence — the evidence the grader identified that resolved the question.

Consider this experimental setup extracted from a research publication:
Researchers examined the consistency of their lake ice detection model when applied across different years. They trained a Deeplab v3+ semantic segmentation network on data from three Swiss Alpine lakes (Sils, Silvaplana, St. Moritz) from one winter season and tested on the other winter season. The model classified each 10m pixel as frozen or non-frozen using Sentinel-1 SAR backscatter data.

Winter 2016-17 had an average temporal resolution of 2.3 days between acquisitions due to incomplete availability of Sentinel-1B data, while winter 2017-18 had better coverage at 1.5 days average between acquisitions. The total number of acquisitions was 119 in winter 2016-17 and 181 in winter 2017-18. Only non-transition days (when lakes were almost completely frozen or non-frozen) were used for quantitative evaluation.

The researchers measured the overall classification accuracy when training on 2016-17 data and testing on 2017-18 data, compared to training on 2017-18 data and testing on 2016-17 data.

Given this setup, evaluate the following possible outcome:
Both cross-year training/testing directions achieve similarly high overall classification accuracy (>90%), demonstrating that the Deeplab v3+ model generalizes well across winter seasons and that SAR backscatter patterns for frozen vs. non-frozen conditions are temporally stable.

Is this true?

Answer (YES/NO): YES